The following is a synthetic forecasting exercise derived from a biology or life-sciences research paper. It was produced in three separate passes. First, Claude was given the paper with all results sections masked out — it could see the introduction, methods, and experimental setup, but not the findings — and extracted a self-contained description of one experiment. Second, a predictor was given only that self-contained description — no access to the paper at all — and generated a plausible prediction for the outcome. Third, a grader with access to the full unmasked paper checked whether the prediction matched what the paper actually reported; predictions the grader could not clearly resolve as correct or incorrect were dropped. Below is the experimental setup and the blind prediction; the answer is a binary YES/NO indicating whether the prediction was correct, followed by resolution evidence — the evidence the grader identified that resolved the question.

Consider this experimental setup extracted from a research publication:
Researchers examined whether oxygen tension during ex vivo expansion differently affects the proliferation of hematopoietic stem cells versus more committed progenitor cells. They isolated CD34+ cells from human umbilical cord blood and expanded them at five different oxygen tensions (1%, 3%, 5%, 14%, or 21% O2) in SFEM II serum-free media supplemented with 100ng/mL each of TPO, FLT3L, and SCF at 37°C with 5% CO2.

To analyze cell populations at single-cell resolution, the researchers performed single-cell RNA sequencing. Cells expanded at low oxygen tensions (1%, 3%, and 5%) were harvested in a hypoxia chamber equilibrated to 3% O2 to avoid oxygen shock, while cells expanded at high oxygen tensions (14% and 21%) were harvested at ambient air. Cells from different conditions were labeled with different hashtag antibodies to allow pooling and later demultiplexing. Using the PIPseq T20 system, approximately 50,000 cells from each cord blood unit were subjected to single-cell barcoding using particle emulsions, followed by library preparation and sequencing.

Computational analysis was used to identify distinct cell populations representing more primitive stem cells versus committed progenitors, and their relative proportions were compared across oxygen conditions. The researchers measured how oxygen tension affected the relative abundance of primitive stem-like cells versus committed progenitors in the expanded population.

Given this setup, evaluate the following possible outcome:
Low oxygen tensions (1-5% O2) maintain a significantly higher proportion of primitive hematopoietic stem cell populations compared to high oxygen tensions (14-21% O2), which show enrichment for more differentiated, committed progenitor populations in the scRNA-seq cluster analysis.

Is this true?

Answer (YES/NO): YES